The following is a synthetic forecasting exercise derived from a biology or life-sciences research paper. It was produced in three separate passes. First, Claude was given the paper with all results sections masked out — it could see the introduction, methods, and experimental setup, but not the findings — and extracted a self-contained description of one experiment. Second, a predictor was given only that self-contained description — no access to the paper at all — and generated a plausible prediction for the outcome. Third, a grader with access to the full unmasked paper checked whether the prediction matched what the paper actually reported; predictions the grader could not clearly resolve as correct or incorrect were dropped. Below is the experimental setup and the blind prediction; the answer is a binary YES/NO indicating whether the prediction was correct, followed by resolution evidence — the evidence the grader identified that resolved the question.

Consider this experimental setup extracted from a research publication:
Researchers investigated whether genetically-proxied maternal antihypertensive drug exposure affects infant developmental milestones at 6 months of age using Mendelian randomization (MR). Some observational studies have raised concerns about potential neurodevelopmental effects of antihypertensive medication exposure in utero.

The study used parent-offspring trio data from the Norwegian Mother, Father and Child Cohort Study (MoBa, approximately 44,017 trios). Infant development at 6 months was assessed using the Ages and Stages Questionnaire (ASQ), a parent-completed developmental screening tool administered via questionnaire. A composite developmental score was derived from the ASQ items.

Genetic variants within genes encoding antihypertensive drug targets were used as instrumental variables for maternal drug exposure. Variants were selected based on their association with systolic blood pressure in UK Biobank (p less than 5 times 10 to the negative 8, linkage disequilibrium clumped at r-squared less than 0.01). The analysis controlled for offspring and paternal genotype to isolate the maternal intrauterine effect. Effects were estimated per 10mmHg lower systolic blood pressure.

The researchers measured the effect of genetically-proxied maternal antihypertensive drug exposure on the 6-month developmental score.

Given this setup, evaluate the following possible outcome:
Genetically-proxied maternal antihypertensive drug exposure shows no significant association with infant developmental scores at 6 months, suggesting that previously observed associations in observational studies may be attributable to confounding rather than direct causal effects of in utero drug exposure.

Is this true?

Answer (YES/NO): NO